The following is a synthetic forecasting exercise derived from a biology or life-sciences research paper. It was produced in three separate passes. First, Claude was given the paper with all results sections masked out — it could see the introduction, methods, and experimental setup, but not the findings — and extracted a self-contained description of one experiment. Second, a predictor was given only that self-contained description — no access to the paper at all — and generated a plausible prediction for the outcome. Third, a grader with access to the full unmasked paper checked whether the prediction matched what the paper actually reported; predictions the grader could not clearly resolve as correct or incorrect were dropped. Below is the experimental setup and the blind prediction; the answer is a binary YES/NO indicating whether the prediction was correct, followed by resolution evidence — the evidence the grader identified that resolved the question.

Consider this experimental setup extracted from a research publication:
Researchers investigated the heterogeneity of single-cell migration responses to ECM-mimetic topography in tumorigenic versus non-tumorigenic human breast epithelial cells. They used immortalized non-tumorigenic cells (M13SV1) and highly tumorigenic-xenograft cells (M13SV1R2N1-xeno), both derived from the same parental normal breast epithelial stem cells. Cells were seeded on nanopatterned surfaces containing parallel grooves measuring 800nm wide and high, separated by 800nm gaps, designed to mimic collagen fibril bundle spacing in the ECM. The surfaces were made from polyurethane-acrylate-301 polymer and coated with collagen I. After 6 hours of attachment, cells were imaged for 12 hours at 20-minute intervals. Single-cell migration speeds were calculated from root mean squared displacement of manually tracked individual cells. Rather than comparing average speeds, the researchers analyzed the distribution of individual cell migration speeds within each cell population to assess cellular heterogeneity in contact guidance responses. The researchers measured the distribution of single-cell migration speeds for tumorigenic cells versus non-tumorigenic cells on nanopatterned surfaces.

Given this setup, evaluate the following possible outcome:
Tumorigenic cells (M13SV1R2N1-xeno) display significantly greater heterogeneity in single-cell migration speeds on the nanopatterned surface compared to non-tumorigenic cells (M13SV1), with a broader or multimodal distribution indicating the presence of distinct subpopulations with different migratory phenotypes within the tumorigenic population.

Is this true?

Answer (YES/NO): YES